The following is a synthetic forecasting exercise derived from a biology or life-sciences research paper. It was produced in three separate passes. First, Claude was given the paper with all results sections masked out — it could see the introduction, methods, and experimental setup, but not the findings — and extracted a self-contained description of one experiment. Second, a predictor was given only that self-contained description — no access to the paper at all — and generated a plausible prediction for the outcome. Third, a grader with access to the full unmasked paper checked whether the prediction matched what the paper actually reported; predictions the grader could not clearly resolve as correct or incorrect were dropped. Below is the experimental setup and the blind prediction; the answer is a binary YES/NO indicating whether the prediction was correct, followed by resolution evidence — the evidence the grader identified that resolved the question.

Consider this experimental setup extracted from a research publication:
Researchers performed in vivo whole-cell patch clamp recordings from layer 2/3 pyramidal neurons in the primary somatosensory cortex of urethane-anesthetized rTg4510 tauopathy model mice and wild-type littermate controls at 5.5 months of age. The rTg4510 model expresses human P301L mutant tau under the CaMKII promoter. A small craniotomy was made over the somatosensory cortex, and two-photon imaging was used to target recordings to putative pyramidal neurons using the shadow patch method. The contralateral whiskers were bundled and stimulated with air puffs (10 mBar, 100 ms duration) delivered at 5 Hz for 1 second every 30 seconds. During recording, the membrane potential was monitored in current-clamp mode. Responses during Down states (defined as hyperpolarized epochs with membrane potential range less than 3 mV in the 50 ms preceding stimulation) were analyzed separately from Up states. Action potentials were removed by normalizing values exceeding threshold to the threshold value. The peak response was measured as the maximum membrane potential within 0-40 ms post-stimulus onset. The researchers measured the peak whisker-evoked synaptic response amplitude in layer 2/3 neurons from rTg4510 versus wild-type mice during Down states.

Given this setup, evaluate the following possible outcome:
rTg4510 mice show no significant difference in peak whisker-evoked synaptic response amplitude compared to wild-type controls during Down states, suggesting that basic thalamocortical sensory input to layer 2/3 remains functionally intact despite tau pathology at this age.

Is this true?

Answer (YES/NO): NO